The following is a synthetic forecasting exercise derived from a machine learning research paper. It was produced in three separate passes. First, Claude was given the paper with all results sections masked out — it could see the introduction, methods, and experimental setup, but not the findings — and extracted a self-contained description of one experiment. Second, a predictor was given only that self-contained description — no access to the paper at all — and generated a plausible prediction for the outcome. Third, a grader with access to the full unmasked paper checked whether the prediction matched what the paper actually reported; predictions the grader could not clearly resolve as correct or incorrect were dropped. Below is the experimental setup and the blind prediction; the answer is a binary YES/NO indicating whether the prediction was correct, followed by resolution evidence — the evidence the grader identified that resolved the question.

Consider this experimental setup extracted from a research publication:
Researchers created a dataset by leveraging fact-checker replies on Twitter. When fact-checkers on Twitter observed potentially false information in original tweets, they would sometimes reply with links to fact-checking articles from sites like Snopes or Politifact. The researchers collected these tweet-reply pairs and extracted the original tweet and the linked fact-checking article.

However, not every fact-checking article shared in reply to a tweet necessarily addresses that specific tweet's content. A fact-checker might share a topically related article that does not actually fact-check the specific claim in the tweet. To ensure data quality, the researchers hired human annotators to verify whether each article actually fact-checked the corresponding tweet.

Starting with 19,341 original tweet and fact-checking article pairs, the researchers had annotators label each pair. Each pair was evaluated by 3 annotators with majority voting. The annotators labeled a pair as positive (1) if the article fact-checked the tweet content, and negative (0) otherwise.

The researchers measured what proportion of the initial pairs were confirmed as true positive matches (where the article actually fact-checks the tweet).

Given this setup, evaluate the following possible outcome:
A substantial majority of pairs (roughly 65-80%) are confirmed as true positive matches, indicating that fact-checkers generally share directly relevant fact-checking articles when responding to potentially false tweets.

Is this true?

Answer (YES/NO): YES